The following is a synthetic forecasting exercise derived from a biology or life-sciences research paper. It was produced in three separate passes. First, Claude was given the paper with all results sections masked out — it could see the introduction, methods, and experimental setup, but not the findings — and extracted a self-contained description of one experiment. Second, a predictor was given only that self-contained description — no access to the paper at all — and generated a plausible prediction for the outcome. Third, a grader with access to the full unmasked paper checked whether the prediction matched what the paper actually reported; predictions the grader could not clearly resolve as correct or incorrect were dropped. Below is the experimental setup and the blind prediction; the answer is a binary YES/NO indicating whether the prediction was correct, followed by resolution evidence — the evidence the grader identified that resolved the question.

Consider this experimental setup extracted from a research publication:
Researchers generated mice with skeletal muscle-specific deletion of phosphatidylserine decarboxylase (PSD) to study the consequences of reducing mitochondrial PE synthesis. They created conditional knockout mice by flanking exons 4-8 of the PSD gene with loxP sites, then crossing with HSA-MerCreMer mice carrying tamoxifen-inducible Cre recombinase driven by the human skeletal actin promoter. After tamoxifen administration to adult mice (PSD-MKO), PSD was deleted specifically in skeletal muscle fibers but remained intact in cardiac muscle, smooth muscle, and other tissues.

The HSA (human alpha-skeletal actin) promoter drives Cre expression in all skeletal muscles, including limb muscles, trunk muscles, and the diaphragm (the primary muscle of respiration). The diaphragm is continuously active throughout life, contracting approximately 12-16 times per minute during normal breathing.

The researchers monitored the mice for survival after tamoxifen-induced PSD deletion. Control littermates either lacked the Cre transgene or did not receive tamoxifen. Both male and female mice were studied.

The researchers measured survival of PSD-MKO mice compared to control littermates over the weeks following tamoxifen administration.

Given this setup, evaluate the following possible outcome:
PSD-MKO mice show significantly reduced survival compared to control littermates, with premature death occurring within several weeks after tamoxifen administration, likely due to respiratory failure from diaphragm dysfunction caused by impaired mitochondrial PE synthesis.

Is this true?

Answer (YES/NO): YES